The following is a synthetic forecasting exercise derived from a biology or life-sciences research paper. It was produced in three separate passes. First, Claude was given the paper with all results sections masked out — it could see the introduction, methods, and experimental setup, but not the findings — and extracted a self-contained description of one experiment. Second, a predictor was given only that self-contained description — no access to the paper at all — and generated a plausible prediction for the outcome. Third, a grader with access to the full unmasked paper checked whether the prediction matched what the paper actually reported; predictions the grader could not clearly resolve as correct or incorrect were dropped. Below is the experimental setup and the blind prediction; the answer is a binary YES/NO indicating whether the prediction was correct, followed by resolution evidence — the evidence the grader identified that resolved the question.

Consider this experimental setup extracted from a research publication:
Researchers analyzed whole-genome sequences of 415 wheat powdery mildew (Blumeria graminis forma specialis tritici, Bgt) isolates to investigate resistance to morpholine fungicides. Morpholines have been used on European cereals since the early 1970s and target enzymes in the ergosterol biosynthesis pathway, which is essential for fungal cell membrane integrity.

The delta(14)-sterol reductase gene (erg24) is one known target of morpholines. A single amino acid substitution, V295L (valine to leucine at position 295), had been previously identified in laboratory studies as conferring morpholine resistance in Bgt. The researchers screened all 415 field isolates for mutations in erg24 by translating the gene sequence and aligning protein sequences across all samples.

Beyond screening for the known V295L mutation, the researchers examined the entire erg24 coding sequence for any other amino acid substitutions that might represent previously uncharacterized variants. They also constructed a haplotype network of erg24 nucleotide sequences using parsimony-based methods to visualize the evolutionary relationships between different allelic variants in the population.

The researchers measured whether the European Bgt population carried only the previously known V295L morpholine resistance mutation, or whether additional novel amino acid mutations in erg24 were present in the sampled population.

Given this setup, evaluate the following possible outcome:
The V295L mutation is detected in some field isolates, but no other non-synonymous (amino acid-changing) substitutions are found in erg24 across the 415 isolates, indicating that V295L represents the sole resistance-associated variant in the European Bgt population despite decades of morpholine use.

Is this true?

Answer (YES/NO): NO